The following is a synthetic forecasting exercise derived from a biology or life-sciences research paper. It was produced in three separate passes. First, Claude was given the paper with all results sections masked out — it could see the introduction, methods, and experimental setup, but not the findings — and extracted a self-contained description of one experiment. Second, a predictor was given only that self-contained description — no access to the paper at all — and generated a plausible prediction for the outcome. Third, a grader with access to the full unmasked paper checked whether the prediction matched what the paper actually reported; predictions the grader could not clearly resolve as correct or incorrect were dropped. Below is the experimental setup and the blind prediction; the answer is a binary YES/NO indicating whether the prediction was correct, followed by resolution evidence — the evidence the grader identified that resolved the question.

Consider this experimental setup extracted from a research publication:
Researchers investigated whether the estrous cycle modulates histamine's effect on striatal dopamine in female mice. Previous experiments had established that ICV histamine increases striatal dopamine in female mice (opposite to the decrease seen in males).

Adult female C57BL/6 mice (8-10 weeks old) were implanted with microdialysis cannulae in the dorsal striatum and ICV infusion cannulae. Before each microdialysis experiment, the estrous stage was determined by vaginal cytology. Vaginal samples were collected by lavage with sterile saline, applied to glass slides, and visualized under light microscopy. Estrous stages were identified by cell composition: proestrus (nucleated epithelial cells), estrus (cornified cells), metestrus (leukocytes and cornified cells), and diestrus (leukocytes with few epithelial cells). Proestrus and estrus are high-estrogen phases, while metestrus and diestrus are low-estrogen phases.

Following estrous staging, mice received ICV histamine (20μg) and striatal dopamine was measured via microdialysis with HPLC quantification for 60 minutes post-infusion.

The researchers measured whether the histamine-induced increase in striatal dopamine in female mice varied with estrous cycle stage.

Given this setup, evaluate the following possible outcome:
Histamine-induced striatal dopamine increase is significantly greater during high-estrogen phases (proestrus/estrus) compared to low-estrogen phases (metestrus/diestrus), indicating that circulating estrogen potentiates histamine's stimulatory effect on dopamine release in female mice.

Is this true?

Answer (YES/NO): YES